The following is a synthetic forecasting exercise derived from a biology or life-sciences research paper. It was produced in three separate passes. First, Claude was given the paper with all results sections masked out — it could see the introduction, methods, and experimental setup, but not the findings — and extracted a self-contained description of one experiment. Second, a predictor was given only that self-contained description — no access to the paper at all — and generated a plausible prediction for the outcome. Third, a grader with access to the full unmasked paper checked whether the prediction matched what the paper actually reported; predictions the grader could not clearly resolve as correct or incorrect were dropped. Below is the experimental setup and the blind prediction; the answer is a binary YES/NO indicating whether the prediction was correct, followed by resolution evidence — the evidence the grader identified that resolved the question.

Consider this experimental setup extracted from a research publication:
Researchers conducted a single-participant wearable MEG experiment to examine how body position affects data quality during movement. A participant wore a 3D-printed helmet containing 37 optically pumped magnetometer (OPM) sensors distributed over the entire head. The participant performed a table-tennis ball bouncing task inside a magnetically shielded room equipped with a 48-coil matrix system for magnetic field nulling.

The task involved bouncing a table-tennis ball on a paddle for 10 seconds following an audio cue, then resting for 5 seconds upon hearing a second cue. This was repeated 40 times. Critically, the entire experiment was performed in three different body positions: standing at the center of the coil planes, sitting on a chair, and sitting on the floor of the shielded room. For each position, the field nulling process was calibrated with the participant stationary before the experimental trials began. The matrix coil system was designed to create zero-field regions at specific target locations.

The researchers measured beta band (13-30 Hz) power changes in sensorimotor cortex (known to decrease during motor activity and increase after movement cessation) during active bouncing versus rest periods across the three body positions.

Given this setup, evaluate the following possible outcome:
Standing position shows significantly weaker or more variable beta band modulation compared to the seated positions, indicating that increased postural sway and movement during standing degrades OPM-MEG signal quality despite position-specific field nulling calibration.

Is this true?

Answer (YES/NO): NO